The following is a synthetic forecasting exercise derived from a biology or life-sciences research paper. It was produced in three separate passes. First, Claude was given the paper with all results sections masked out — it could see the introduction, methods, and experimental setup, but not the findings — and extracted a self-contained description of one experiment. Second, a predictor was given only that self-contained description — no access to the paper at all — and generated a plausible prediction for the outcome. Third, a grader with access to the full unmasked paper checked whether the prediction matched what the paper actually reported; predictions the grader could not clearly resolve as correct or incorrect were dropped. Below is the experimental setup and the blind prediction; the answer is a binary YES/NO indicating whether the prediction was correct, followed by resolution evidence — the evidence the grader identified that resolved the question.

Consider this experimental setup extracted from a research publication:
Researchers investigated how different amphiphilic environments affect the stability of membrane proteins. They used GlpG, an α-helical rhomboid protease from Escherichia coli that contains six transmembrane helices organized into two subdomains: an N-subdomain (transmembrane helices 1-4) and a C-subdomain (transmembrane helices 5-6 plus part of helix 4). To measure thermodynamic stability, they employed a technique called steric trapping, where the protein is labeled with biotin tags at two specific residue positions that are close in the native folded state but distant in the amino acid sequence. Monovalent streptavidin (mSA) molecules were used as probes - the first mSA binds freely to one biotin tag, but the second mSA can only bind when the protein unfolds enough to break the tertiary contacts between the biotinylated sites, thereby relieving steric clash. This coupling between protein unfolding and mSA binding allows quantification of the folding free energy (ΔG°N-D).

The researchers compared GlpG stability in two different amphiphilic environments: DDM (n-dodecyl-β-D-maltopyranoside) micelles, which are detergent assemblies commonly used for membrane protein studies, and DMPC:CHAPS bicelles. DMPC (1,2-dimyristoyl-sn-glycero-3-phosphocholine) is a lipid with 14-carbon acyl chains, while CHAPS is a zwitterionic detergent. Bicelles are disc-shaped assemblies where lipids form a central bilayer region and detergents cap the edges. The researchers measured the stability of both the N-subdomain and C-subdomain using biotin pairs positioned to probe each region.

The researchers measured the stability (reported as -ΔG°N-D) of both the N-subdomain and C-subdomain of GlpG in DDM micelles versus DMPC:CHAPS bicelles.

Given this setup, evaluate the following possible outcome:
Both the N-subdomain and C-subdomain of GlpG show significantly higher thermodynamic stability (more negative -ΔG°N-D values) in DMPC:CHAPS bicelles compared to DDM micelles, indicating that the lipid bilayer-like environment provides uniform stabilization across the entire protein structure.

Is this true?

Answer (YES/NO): NO